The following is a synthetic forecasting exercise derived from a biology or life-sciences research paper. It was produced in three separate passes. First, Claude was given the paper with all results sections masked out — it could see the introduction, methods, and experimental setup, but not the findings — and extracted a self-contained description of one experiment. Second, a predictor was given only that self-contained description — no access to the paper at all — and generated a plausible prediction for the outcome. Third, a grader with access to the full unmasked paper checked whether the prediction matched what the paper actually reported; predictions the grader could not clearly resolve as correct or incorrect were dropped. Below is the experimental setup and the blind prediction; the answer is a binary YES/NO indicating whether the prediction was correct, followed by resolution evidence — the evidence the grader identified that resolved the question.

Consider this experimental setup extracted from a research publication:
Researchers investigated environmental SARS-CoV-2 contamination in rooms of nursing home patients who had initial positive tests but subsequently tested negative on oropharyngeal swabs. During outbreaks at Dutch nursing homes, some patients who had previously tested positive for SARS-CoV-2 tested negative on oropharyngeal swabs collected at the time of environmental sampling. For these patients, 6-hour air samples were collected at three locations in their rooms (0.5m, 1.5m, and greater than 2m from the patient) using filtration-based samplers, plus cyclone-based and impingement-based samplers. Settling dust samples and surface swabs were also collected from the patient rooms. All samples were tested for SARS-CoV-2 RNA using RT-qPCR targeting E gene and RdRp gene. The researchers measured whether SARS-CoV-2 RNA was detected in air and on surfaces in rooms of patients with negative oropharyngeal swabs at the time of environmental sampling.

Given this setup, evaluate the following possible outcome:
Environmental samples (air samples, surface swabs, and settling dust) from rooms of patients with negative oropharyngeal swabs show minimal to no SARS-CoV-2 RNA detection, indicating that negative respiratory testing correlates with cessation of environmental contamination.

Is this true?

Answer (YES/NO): YES